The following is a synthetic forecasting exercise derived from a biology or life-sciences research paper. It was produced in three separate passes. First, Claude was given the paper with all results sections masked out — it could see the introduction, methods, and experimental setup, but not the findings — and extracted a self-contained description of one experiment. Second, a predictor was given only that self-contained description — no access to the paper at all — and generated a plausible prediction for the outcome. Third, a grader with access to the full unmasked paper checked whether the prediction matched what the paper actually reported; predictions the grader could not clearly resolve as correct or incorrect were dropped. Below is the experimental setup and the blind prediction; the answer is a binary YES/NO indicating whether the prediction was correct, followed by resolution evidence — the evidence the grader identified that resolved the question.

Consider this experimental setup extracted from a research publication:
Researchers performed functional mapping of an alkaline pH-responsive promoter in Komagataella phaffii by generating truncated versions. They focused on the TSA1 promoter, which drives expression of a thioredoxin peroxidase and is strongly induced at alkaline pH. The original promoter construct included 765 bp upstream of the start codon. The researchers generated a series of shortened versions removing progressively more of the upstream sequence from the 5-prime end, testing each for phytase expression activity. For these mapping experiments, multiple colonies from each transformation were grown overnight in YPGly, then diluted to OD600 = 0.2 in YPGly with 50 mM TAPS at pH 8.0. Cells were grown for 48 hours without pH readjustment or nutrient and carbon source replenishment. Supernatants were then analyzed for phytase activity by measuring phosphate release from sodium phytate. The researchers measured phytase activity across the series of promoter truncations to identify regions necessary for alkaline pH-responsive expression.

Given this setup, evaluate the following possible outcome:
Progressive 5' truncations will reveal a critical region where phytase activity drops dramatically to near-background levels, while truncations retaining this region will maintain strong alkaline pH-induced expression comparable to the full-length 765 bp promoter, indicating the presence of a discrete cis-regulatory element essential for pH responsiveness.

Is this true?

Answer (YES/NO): NO